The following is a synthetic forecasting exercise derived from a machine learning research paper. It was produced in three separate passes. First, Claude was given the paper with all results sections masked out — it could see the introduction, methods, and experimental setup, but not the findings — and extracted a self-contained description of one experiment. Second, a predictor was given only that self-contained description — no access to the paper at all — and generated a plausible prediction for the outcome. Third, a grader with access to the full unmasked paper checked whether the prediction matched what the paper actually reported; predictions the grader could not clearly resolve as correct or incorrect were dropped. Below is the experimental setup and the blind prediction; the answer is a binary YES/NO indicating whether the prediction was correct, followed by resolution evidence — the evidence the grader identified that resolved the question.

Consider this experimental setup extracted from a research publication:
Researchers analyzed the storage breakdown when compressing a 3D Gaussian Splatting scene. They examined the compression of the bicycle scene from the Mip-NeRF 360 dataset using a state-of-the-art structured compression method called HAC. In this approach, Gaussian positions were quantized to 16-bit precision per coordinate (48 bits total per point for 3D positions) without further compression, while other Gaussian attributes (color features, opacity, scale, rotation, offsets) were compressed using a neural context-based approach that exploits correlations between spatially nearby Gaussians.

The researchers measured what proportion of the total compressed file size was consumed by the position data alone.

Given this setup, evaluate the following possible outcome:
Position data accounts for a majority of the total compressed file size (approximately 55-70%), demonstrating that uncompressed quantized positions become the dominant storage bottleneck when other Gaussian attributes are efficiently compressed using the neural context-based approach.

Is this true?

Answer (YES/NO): NO